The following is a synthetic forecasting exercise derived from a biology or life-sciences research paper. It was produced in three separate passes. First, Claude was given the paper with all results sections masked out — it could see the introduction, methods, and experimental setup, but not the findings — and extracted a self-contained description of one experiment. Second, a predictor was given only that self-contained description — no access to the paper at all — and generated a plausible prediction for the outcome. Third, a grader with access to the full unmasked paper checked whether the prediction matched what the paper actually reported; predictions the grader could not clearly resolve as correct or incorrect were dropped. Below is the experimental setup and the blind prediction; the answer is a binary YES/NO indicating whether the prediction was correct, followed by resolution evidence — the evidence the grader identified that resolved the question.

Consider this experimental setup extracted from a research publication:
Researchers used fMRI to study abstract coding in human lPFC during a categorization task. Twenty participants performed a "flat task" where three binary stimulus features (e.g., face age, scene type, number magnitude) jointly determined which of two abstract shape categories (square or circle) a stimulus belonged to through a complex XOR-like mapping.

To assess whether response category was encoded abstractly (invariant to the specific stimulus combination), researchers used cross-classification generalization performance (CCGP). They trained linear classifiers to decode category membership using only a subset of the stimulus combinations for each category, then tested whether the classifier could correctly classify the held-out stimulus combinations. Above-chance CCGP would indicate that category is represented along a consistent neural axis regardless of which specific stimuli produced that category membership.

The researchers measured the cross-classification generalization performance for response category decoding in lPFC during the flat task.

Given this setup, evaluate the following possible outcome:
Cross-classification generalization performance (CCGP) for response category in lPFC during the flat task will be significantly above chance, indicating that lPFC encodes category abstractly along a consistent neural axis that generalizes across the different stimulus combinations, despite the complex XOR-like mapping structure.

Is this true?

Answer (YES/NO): YES